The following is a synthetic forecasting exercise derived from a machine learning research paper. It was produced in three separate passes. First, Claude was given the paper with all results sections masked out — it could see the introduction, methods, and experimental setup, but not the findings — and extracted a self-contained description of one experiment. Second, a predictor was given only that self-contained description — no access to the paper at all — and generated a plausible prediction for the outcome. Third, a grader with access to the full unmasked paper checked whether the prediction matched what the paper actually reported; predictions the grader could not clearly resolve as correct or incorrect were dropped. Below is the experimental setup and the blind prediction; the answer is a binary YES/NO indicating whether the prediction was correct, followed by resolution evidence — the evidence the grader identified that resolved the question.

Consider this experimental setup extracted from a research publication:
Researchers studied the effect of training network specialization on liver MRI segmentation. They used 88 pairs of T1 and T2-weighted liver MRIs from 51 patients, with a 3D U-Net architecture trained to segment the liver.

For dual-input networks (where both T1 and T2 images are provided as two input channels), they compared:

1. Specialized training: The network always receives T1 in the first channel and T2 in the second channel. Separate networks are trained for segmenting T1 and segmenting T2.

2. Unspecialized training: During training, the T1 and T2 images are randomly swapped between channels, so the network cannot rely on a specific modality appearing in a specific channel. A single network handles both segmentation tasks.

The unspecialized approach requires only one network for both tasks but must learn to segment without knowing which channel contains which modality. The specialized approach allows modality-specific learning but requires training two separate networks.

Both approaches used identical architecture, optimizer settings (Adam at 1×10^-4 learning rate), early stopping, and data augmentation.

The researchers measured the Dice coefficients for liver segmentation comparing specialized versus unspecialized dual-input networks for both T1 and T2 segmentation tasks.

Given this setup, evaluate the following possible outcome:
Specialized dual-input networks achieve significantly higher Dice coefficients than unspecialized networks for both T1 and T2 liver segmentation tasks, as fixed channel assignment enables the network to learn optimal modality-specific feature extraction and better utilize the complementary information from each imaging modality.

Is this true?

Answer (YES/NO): NO